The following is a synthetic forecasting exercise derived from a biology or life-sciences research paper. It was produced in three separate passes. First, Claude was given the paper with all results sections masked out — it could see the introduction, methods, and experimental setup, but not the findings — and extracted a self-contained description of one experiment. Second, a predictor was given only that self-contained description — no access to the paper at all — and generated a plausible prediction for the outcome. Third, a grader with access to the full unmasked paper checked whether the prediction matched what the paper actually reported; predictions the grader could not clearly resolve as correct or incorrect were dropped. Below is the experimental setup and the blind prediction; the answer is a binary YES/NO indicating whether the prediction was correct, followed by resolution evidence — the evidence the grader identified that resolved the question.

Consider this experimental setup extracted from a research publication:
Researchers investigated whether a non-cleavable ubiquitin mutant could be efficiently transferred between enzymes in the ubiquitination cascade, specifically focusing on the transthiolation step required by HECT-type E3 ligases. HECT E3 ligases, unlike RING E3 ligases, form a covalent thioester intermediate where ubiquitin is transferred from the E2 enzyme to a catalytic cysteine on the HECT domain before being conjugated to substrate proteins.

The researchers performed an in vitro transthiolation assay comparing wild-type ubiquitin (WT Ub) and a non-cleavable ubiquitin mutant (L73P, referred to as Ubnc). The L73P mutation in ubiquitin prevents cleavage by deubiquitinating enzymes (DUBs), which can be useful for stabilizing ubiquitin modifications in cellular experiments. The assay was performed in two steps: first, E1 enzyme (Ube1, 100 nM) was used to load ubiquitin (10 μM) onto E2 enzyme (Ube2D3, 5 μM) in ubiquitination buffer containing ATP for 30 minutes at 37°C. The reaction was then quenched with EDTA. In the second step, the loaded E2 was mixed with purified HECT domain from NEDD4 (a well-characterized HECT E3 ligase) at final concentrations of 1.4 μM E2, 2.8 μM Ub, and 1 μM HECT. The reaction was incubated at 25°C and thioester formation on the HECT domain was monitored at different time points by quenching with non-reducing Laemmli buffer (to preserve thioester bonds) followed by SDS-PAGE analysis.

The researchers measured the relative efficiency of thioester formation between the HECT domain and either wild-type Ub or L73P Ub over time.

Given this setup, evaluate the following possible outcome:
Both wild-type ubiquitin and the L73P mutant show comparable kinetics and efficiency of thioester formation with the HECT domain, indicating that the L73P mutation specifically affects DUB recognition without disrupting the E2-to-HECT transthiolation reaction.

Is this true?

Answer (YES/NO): NO